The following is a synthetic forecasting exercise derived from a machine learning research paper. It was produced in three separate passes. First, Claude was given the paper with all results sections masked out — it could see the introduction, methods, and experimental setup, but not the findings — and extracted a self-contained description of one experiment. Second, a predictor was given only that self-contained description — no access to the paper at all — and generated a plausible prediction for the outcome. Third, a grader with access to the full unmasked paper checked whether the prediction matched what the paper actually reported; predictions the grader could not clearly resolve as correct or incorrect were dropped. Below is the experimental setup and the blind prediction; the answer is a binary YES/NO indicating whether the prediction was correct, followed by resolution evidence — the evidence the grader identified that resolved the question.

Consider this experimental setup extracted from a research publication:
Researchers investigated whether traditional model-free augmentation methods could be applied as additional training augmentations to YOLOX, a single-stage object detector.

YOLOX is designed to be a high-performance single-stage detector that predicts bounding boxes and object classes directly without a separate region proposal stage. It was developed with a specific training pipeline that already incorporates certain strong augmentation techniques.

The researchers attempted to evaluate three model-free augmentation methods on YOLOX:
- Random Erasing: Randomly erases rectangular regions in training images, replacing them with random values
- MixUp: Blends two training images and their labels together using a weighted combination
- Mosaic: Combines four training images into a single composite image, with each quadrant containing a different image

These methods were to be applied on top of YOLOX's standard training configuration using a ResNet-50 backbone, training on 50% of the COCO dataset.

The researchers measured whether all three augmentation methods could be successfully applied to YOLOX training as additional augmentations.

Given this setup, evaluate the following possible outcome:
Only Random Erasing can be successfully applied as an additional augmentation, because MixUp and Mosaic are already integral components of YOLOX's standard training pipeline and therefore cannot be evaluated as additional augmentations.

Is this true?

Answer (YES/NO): YES